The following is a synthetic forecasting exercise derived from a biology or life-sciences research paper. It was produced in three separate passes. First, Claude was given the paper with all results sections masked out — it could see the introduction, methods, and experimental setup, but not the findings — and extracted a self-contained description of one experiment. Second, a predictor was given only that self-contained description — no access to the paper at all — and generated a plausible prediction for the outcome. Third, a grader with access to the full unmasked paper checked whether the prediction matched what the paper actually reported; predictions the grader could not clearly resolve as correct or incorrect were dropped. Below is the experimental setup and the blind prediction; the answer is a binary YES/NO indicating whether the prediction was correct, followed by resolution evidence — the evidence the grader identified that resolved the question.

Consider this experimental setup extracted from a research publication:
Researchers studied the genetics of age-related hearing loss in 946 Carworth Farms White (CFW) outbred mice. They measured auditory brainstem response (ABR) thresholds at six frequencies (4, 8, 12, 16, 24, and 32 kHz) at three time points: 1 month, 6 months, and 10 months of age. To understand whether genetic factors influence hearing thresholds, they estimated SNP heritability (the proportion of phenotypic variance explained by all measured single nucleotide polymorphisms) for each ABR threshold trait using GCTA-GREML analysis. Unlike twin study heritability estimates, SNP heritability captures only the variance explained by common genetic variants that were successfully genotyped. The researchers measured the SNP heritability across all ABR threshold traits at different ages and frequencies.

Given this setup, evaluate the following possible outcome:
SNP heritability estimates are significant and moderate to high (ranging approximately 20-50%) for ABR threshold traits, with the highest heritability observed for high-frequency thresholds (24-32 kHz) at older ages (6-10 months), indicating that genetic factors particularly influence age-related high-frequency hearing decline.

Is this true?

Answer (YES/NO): NO